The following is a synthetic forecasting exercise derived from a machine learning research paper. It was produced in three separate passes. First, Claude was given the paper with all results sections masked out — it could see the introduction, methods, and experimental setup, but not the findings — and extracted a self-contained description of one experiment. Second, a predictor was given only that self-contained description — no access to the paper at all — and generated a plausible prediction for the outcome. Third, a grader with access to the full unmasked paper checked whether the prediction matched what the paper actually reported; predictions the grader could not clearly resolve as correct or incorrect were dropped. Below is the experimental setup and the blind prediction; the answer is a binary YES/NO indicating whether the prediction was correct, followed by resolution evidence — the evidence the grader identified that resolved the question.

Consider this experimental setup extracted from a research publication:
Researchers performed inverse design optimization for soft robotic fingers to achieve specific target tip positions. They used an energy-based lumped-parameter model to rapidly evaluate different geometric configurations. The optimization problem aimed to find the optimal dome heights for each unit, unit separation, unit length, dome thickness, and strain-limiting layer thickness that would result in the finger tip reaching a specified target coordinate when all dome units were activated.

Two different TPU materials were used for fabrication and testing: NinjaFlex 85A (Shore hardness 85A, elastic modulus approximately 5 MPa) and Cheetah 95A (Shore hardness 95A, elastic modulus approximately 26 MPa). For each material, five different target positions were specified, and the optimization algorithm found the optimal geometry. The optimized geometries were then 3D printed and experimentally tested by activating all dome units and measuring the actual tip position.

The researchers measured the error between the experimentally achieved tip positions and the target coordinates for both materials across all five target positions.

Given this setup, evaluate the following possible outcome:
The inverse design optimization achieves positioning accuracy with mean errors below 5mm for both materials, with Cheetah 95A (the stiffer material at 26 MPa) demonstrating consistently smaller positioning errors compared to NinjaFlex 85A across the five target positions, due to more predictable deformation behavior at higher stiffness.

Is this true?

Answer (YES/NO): NO